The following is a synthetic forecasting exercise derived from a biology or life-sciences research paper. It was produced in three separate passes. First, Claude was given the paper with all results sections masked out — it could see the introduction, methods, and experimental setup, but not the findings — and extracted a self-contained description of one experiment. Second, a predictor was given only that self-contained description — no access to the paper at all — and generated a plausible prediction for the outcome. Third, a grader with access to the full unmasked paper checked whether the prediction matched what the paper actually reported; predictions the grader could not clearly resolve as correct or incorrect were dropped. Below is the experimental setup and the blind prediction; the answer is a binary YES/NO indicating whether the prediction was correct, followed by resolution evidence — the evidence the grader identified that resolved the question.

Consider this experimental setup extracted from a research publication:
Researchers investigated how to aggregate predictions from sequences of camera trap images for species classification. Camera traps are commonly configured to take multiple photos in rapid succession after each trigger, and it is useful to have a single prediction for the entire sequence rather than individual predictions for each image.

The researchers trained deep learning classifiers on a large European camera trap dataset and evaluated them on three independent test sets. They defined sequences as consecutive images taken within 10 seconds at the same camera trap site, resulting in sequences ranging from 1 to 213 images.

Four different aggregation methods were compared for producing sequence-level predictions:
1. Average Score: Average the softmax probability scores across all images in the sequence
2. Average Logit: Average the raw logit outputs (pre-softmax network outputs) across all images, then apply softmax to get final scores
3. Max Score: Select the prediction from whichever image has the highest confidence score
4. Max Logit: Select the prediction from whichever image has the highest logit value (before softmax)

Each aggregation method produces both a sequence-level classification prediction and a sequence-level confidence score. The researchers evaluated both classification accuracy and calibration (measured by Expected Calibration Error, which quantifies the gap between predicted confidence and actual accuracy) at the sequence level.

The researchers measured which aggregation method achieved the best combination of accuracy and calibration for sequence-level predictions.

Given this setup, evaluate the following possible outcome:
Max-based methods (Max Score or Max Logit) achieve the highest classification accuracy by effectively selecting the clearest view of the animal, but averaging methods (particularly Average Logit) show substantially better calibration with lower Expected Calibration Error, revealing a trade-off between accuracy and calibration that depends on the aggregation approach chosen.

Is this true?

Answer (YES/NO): NO